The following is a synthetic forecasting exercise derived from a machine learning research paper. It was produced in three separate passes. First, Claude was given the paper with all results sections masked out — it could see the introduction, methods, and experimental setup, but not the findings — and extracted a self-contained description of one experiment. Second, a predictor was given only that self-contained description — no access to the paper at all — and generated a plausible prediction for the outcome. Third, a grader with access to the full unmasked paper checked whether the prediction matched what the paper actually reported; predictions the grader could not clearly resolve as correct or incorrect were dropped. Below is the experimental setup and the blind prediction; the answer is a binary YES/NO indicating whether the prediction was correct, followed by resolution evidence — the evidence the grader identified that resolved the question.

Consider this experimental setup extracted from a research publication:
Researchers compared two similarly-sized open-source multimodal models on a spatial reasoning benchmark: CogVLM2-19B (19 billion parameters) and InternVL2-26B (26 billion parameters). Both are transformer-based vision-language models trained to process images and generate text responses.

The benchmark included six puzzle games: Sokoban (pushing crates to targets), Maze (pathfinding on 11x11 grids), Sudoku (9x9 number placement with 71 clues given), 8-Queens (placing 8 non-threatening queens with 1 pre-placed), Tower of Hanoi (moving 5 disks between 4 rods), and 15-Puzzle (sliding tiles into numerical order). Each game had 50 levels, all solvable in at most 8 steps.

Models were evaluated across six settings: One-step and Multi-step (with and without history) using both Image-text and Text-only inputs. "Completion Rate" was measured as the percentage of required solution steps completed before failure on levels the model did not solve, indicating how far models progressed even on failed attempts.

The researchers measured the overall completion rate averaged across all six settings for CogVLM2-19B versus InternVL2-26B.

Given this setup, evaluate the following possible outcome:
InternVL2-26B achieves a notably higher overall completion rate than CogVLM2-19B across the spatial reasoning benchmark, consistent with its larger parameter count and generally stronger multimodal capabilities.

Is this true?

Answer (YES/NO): NO